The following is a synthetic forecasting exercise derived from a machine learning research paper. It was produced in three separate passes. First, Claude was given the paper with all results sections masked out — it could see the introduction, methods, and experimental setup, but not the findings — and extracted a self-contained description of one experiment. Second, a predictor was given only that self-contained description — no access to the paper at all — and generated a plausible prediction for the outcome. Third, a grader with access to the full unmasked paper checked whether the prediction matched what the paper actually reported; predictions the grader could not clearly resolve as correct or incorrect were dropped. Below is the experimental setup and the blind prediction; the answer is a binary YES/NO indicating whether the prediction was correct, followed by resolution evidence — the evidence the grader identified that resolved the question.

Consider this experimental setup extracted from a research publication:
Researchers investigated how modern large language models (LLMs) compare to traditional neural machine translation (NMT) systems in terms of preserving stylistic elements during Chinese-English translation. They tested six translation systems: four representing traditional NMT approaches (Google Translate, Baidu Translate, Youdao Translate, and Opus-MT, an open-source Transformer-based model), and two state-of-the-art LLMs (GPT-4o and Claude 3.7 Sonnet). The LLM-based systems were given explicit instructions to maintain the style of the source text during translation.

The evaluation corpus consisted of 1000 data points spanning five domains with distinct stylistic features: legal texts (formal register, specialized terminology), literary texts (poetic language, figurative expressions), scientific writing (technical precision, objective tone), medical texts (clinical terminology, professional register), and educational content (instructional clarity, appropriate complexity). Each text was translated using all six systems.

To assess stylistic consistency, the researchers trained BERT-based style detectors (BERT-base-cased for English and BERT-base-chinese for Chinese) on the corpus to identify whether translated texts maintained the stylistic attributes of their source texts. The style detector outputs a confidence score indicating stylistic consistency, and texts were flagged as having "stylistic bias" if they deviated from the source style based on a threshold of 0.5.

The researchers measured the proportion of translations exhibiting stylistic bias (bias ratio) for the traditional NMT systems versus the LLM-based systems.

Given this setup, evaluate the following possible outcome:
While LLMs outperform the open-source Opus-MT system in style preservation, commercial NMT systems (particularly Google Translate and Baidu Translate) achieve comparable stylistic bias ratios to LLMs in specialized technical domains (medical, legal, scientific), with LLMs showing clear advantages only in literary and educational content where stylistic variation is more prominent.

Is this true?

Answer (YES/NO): NO